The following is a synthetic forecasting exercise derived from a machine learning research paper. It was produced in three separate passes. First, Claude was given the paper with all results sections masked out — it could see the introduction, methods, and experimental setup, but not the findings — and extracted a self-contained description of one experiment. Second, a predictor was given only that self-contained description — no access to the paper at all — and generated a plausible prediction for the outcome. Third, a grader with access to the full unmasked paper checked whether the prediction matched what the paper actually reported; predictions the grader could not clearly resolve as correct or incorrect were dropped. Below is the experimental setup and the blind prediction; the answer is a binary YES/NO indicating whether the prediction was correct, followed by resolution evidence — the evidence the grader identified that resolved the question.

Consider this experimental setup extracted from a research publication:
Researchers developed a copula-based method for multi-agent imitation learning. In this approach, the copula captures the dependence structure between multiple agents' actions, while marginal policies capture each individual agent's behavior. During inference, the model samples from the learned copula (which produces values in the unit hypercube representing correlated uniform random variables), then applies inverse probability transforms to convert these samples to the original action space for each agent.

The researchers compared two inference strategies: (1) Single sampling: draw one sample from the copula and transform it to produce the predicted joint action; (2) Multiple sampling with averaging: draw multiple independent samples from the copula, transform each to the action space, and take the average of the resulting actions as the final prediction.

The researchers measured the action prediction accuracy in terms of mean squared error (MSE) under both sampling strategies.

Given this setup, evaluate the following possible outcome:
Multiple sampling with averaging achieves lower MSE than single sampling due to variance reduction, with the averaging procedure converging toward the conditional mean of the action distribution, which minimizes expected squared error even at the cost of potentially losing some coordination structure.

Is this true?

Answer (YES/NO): YES